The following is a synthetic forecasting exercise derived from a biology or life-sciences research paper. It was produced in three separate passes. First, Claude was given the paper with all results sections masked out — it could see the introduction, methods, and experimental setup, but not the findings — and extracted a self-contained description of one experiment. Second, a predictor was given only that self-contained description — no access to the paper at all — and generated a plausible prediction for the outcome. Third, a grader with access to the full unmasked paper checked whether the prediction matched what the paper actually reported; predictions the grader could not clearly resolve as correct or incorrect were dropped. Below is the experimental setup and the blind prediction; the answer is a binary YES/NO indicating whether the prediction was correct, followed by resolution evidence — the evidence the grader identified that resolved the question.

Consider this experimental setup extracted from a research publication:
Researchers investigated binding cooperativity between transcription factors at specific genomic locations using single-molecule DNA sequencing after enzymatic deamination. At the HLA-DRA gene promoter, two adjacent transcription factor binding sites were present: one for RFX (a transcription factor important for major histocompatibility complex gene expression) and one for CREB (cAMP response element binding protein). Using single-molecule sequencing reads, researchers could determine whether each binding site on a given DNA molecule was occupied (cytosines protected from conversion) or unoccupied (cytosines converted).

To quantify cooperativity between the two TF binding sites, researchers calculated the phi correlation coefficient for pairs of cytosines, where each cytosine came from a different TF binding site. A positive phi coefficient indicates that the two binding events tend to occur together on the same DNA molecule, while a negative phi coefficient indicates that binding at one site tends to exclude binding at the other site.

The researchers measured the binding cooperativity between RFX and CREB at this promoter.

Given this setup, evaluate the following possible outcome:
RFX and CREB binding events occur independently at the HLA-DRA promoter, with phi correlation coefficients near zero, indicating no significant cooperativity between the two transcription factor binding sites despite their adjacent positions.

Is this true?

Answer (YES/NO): NO